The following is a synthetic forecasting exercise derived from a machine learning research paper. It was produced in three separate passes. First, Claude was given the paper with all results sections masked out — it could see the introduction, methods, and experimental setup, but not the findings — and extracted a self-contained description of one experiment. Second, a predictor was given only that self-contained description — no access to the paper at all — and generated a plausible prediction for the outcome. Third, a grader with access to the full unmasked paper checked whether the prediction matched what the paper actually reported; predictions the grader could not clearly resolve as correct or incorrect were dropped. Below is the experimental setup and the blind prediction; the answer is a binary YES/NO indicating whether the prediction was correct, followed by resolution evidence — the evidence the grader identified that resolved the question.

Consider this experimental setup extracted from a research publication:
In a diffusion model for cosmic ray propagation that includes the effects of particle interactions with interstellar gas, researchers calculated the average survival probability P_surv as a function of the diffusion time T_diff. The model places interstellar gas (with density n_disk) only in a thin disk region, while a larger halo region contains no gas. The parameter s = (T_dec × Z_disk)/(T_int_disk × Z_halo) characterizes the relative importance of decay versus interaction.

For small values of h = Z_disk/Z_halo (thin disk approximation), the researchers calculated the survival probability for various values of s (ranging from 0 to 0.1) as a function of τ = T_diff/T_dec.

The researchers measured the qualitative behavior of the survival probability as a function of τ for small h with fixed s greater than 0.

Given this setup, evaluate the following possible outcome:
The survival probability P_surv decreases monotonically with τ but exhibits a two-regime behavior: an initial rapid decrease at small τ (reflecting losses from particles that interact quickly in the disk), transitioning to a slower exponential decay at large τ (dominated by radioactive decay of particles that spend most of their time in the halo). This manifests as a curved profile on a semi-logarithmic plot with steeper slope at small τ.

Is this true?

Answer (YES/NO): NO